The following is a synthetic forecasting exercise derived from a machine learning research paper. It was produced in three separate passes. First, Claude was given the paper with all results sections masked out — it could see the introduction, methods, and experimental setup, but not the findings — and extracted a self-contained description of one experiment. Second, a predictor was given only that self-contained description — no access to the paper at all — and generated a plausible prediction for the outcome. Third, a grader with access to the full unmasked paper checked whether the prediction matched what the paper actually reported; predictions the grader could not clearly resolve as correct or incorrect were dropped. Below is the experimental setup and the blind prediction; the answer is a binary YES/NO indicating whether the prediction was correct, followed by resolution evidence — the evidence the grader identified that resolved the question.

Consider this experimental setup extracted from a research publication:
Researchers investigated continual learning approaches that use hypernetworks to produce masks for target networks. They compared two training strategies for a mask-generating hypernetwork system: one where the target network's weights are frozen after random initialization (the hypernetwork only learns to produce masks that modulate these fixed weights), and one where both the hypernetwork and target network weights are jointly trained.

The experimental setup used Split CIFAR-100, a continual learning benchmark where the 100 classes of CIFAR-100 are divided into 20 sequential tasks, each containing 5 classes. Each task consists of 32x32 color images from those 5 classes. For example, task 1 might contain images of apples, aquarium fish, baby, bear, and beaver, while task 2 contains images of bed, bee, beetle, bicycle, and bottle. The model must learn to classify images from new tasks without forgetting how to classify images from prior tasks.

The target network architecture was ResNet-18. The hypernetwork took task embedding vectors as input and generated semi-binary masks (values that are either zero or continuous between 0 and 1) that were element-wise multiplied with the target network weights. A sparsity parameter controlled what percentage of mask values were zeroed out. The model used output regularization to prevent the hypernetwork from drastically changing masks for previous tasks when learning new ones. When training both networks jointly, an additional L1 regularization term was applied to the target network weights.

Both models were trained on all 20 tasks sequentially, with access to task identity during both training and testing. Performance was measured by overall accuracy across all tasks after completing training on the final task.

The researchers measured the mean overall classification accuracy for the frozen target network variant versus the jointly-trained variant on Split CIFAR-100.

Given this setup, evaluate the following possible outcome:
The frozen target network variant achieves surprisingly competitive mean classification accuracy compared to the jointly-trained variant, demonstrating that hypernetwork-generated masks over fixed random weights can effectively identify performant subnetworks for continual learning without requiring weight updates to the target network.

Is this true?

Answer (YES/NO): YES